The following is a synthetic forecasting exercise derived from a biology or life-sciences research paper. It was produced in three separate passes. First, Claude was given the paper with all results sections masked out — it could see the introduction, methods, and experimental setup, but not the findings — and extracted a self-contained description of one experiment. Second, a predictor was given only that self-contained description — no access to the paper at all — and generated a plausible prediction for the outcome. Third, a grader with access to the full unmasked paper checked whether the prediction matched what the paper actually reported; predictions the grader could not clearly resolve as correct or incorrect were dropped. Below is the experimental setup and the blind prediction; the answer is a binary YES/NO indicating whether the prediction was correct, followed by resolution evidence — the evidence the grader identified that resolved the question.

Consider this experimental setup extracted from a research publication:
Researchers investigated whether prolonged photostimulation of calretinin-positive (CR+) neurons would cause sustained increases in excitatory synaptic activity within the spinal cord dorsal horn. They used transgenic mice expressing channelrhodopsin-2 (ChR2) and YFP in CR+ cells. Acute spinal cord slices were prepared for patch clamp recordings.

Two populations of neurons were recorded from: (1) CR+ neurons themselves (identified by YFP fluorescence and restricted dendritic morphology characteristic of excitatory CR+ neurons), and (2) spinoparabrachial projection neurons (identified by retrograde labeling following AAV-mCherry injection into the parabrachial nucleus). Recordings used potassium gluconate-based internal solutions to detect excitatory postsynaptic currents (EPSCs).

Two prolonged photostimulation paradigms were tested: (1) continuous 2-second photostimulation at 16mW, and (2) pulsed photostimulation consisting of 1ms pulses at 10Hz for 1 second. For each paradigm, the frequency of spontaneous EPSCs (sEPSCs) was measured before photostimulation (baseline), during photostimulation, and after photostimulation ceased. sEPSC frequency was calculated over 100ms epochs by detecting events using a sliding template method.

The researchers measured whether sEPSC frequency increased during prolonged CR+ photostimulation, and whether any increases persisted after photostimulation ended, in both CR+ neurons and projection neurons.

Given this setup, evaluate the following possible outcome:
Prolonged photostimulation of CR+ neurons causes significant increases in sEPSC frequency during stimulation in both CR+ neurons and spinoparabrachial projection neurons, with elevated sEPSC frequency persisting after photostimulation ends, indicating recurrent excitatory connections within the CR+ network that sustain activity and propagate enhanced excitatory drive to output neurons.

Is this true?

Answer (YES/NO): NO